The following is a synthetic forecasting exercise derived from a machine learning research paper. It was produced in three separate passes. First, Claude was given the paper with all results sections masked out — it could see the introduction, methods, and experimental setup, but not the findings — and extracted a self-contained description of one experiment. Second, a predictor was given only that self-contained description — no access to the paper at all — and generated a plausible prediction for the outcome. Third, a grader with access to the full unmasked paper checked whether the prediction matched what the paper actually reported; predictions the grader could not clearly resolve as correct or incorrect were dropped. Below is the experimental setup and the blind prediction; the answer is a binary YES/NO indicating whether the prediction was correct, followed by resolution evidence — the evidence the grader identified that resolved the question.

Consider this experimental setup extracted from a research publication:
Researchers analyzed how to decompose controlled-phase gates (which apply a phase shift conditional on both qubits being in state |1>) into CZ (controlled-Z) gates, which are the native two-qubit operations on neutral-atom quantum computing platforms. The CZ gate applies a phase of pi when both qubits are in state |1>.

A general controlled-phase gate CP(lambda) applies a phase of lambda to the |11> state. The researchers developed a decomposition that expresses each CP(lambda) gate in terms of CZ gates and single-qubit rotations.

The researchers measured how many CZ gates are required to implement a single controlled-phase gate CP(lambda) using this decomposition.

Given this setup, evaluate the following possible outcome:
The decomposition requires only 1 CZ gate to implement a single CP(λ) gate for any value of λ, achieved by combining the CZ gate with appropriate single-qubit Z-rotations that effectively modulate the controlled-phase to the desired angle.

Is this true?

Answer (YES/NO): NO